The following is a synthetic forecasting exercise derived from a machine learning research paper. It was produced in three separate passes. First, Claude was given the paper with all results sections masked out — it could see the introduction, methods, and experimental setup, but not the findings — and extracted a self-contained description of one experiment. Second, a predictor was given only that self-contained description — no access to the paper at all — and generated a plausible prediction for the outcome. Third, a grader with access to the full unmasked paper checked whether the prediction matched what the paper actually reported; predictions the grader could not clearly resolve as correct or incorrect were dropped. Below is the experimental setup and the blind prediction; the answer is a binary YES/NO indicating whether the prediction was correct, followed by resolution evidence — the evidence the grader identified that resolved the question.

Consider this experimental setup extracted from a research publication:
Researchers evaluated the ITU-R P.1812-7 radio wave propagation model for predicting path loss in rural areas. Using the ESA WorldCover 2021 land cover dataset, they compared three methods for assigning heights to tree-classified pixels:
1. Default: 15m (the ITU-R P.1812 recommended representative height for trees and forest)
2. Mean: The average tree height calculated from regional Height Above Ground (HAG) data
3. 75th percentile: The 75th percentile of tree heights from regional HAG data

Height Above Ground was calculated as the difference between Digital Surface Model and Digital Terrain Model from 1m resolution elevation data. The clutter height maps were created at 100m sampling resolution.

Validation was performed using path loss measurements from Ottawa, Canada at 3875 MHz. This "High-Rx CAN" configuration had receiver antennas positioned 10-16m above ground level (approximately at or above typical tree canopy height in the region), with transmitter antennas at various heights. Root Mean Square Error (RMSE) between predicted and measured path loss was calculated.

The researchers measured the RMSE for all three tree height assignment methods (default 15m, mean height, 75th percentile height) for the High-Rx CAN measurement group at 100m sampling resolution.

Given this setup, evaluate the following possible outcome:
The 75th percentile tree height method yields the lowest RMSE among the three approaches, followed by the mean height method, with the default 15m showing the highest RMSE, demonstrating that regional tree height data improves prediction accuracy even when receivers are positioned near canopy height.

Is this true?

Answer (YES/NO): NO